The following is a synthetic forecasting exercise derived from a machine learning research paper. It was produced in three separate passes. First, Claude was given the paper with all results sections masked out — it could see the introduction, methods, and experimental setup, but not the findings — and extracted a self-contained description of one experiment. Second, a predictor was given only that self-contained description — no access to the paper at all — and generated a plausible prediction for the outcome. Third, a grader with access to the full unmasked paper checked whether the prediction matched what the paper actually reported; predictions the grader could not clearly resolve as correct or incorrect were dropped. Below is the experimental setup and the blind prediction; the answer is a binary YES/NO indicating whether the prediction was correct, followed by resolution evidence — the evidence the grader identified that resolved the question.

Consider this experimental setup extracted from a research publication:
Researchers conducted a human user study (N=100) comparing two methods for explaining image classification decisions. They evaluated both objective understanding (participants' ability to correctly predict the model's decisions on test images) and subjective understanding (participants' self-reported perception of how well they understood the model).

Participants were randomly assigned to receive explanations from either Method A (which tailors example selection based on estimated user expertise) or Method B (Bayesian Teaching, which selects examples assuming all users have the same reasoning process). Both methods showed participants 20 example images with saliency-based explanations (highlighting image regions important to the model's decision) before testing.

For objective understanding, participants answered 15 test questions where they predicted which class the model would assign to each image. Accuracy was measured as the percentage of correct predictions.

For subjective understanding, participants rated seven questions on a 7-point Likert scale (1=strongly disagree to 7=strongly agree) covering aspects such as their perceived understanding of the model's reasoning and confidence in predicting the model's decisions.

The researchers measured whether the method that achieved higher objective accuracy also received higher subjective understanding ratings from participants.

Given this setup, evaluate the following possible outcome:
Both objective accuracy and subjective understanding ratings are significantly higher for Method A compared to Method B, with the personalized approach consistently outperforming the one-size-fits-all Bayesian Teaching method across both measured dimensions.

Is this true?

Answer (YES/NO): NO